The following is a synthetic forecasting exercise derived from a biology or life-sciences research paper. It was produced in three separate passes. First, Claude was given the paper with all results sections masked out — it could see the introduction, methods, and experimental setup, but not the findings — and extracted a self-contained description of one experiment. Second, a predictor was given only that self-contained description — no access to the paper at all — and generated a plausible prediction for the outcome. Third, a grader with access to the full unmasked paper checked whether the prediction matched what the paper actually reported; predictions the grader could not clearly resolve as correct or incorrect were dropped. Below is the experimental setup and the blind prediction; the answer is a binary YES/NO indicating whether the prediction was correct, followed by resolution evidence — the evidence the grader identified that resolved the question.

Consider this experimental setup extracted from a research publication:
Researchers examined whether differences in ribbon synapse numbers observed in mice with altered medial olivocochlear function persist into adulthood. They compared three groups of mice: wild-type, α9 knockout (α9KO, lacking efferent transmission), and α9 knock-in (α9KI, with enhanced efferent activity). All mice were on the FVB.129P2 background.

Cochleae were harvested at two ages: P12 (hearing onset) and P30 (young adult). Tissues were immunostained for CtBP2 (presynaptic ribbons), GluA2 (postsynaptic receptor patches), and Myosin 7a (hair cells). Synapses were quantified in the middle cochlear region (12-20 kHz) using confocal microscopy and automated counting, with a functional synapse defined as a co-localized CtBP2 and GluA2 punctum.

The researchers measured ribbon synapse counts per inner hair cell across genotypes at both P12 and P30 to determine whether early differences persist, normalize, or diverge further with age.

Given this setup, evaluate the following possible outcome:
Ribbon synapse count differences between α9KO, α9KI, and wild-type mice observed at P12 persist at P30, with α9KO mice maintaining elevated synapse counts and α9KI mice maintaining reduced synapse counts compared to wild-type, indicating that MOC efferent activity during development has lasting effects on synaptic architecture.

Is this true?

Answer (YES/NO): NO